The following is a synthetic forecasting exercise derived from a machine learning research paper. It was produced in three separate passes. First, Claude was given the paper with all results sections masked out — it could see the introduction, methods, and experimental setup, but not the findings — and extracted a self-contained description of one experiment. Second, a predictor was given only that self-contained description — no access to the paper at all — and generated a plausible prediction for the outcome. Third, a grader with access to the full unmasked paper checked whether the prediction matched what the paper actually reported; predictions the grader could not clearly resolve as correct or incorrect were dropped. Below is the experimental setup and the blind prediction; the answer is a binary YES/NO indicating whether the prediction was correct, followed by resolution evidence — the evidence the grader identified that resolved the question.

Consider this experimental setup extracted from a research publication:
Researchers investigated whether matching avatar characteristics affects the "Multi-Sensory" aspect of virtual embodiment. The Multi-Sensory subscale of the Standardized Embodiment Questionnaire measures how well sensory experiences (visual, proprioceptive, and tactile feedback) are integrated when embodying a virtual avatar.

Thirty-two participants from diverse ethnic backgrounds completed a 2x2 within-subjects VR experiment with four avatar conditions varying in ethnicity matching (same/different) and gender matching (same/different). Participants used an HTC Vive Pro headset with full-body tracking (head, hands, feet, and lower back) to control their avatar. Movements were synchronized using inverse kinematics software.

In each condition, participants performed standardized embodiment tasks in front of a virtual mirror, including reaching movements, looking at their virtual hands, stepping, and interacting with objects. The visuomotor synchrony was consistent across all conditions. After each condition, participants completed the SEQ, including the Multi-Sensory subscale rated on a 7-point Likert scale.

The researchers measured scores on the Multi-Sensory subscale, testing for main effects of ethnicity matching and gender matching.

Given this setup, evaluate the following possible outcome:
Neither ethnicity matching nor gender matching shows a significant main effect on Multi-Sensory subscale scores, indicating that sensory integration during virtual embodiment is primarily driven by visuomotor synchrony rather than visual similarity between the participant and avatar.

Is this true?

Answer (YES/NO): YES